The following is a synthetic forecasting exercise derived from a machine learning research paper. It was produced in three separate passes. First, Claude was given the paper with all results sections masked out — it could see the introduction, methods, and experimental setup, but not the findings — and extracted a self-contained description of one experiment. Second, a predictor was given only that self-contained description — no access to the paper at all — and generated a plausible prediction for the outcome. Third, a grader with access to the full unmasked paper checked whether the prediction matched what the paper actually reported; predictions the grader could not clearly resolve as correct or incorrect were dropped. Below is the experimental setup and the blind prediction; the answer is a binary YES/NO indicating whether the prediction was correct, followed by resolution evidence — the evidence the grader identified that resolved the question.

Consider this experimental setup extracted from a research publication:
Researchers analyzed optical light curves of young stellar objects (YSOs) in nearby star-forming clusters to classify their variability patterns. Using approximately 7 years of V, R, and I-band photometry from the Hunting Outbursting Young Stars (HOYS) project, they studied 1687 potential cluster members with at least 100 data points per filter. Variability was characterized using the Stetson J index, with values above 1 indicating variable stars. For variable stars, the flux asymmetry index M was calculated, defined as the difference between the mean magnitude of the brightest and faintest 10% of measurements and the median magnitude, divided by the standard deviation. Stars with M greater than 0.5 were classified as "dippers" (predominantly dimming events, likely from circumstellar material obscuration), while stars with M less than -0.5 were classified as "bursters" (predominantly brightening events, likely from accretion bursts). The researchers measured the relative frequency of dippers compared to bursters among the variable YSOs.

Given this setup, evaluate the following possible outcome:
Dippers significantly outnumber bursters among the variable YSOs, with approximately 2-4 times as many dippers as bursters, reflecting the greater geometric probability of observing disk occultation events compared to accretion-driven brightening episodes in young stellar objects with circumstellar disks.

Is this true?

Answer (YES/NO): YES